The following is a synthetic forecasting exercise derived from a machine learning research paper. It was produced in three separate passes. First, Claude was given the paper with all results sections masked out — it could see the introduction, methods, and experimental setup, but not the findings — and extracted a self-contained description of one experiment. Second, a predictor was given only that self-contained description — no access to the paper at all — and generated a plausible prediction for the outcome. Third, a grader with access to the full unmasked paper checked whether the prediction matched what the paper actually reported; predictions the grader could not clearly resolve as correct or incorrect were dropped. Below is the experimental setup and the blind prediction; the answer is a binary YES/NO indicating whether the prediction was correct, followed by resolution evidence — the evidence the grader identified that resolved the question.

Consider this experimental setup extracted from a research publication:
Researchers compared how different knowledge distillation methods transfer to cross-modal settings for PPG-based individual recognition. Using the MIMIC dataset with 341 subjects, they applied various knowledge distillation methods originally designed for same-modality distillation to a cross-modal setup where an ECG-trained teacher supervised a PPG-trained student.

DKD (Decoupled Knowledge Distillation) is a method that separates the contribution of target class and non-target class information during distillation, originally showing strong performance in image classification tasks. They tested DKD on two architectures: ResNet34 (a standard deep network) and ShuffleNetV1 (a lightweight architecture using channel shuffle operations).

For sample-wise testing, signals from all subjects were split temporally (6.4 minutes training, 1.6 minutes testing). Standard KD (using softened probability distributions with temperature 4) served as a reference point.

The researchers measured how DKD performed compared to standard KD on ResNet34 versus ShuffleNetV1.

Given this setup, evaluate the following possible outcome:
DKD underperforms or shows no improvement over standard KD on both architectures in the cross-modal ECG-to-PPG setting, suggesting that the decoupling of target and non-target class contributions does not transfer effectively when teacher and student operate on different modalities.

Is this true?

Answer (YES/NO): YES